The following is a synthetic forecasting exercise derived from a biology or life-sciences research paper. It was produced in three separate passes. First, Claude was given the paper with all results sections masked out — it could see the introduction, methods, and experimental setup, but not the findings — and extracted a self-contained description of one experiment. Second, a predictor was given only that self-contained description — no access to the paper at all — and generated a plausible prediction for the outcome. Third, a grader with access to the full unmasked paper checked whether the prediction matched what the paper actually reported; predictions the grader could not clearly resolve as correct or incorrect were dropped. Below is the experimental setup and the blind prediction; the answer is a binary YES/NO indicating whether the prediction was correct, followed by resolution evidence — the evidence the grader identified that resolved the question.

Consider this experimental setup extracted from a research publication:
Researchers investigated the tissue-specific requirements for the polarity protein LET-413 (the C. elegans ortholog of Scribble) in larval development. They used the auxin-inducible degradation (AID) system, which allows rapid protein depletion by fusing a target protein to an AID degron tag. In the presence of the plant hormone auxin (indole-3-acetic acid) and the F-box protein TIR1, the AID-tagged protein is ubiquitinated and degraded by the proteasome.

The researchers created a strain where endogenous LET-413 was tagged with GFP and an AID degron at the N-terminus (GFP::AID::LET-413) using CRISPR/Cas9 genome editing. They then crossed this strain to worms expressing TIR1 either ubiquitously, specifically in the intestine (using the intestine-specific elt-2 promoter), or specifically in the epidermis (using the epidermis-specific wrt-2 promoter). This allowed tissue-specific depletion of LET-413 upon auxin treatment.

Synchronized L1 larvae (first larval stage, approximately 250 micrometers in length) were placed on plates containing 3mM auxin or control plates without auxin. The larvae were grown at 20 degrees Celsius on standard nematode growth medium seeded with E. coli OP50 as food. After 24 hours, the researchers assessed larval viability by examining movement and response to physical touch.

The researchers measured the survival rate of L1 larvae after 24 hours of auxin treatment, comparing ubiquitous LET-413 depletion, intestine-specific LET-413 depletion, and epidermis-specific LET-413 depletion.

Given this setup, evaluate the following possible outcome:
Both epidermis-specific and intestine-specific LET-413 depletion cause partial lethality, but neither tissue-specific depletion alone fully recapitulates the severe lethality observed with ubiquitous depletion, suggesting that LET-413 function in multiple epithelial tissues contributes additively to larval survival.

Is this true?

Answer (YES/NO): NO